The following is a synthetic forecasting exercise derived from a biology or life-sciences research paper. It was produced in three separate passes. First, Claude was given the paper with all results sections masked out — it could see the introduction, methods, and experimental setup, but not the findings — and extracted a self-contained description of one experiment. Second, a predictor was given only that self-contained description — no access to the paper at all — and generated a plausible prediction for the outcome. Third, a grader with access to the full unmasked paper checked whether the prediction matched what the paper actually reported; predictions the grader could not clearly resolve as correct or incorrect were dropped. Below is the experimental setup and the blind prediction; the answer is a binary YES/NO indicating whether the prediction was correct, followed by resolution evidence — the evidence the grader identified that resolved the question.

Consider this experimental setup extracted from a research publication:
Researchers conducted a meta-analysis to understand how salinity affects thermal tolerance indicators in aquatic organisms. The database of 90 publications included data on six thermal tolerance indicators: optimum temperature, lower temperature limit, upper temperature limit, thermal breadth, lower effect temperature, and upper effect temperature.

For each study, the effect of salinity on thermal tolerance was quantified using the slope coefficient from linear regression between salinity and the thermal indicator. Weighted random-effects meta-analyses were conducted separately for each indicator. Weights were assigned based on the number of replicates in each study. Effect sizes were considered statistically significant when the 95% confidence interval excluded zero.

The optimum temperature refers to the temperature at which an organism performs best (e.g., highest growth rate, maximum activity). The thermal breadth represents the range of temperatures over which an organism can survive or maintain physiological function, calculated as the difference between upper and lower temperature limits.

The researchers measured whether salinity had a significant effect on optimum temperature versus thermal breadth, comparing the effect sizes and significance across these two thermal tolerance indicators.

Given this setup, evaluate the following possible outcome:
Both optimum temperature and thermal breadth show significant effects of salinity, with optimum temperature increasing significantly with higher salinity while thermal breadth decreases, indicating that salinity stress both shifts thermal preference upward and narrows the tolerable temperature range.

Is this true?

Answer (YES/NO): NO